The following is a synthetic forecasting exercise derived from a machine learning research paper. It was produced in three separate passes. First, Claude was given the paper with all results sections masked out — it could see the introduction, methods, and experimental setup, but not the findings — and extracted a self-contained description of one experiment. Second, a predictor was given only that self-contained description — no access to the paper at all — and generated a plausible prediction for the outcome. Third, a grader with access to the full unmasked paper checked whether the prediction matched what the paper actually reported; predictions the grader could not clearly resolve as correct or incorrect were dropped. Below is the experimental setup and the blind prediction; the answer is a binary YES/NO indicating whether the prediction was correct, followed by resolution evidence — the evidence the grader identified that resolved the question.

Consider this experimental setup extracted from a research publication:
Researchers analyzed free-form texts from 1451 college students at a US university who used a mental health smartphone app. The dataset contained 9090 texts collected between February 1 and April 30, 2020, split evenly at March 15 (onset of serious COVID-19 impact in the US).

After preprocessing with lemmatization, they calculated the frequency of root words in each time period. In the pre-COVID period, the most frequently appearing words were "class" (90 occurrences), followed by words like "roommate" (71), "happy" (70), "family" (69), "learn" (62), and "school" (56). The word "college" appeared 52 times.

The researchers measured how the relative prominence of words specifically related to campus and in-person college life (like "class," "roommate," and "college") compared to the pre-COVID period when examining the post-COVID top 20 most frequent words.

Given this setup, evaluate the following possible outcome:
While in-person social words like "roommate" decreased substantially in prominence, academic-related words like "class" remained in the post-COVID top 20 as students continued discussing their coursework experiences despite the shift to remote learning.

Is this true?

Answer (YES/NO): YES